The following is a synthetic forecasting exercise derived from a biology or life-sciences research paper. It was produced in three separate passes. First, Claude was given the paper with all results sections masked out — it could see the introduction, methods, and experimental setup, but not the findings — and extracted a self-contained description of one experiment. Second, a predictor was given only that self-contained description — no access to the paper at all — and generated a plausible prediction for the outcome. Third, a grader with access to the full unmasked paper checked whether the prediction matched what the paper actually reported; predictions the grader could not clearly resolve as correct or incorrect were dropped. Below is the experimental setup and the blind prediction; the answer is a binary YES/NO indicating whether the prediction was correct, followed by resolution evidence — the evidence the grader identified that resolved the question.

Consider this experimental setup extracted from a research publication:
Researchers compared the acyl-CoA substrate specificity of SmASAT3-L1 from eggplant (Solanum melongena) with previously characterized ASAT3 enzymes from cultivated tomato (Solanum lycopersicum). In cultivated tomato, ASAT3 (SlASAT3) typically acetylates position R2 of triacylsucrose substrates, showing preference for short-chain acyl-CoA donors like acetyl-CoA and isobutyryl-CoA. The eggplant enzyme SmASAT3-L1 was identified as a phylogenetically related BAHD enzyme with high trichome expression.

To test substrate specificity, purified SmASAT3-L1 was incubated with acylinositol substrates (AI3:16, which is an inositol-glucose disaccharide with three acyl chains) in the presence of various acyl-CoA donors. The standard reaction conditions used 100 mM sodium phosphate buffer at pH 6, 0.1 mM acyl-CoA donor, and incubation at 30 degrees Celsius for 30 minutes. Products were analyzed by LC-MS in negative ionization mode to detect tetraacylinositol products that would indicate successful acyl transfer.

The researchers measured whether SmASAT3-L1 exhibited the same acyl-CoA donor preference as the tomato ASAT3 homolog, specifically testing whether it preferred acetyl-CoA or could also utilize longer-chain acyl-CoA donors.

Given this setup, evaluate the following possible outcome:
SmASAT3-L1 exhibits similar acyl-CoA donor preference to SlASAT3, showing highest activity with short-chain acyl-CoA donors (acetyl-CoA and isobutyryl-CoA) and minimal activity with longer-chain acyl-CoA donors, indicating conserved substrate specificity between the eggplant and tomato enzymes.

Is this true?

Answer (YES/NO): NO